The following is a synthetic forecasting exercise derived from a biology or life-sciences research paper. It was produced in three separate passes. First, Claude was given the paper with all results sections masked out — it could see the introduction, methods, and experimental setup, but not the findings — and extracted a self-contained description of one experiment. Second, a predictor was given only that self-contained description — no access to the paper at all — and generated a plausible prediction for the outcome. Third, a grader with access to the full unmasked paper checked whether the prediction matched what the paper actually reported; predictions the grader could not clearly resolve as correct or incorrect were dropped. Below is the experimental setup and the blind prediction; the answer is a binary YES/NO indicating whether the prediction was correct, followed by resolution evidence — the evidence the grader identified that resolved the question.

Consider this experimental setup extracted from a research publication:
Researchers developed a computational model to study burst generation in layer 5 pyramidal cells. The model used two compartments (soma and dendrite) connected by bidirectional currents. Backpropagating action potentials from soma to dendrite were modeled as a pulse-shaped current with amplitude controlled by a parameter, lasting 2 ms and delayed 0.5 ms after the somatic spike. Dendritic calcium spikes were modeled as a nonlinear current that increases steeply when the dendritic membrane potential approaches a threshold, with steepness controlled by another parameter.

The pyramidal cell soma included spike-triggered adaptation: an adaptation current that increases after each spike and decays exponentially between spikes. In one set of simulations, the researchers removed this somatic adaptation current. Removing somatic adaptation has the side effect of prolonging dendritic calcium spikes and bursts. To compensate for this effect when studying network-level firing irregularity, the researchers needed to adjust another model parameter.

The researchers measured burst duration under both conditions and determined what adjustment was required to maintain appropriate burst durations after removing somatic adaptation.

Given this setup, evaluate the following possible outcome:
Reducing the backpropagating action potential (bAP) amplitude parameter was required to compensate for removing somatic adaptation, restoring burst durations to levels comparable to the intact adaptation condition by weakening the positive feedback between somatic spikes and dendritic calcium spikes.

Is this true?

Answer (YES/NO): NO